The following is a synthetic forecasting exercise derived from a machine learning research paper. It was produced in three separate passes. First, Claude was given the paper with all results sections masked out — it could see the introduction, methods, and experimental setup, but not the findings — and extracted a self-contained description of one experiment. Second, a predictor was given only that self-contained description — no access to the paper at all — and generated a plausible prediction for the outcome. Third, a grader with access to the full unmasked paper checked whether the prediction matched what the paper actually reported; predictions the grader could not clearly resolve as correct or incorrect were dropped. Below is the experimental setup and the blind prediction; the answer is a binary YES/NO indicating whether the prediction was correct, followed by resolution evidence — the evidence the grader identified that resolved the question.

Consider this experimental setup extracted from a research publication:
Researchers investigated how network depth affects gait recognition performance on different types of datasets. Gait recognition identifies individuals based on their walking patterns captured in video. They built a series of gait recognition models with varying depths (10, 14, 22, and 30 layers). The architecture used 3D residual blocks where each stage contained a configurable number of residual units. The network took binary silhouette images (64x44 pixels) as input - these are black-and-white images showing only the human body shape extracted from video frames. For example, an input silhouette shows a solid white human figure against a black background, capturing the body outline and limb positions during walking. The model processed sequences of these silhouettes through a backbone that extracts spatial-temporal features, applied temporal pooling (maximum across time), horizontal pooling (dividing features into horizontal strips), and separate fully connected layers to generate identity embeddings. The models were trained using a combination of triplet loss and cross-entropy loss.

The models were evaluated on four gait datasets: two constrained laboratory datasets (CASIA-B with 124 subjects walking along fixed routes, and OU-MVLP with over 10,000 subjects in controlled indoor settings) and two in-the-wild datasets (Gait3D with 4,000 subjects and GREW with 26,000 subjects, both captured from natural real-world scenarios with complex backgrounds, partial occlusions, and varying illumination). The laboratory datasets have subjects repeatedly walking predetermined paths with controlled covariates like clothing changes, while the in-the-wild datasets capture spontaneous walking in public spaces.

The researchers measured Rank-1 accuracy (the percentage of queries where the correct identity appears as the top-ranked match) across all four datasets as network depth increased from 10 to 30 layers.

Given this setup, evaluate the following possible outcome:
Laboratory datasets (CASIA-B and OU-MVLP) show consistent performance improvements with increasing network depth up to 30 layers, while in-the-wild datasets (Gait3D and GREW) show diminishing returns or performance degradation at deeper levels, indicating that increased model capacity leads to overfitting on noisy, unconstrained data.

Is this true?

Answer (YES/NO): NO